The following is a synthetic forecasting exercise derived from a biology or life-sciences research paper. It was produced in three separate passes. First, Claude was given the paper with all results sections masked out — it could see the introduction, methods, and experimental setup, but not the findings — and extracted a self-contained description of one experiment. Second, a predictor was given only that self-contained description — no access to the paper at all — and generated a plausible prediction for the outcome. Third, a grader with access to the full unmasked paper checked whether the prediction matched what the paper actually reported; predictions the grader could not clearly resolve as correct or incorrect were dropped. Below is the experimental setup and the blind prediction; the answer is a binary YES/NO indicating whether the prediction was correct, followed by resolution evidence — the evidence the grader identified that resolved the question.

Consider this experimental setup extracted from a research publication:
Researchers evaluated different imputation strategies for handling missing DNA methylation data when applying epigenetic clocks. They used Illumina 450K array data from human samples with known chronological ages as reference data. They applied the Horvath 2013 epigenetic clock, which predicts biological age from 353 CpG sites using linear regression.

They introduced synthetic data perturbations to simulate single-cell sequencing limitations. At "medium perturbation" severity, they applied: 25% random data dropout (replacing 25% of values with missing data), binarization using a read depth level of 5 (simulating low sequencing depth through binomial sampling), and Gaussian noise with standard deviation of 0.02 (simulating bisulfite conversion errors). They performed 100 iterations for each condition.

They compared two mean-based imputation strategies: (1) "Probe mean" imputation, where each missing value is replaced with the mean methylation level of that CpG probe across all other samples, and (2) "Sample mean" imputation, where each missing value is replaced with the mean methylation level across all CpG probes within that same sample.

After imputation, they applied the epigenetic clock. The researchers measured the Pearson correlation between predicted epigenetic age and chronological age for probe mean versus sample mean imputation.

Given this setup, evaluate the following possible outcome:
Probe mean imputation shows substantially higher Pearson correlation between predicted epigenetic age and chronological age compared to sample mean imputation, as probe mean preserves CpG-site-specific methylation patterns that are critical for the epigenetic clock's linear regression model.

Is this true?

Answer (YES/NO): YES